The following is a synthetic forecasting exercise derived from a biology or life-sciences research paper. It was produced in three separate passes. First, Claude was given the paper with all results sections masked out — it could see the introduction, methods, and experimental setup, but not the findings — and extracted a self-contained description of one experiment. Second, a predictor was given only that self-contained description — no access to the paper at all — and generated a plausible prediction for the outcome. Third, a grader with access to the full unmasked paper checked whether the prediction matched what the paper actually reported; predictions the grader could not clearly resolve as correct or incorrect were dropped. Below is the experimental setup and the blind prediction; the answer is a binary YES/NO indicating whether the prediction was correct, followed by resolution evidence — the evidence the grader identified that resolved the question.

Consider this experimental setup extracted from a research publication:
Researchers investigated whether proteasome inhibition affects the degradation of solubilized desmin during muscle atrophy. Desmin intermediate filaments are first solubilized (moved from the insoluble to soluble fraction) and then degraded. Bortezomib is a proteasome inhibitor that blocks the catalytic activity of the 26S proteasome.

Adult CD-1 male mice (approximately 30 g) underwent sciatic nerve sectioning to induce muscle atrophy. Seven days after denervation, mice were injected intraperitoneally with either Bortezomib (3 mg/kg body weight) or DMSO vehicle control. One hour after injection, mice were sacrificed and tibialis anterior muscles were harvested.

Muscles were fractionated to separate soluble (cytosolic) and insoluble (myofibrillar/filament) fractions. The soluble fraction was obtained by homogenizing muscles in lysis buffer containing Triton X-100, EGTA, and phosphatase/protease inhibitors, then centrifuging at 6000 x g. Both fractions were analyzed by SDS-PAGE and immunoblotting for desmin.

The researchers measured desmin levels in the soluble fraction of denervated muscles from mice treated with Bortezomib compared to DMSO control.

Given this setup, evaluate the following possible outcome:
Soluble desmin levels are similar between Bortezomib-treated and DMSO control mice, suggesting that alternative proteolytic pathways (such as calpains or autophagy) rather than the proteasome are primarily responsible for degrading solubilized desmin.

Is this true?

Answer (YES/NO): NO